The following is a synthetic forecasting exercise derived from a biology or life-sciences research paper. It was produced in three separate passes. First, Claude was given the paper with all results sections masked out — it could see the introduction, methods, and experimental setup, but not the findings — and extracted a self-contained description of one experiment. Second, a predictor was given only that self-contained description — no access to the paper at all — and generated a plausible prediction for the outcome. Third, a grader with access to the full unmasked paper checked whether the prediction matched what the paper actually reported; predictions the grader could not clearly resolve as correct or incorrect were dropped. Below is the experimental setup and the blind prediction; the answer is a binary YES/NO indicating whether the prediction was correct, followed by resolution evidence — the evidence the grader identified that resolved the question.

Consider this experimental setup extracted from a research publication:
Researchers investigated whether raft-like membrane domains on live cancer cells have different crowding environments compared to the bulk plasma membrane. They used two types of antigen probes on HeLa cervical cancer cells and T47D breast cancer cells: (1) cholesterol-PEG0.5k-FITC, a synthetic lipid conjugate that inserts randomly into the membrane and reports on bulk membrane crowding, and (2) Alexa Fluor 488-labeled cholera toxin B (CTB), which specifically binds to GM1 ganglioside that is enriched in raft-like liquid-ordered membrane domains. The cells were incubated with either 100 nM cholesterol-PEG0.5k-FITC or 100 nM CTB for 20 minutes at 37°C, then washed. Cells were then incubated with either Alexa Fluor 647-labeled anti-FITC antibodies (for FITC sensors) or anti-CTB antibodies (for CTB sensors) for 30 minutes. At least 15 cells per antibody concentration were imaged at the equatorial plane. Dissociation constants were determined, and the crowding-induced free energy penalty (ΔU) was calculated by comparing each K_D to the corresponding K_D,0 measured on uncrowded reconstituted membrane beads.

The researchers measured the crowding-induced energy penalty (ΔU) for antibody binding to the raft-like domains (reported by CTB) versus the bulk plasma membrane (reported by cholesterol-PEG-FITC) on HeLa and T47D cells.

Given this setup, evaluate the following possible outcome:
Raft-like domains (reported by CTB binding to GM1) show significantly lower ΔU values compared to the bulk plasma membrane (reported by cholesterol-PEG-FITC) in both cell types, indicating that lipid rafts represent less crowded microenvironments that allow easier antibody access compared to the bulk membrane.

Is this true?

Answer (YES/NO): YES